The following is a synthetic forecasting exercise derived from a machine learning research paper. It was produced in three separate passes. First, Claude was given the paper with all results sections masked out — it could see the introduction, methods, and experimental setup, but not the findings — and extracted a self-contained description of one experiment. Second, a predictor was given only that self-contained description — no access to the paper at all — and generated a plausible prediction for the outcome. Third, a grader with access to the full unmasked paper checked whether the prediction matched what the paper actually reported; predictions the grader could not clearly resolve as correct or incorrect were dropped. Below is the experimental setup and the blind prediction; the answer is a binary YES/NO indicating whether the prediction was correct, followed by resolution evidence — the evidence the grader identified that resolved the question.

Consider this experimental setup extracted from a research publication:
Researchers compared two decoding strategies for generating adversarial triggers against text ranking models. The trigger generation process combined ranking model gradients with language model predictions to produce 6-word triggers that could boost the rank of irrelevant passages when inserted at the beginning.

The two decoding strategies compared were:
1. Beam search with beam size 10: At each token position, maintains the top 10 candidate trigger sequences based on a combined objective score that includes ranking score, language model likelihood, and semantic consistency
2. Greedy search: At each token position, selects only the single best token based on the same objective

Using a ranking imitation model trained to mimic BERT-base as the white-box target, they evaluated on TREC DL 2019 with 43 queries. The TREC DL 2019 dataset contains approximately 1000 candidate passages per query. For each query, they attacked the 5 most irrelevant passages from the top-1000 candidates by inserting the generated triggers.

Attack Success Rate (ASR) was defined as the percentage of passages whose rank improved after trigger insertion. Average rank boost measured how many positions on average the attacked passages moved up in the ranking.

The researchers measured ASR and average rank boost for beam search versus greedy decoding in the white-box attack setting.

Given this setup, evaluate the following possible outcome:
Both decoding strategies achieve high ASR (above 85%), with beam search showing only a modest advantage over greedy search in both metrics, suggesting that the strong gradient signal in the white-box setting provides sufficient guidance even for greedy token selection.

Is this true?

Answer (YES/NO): NO